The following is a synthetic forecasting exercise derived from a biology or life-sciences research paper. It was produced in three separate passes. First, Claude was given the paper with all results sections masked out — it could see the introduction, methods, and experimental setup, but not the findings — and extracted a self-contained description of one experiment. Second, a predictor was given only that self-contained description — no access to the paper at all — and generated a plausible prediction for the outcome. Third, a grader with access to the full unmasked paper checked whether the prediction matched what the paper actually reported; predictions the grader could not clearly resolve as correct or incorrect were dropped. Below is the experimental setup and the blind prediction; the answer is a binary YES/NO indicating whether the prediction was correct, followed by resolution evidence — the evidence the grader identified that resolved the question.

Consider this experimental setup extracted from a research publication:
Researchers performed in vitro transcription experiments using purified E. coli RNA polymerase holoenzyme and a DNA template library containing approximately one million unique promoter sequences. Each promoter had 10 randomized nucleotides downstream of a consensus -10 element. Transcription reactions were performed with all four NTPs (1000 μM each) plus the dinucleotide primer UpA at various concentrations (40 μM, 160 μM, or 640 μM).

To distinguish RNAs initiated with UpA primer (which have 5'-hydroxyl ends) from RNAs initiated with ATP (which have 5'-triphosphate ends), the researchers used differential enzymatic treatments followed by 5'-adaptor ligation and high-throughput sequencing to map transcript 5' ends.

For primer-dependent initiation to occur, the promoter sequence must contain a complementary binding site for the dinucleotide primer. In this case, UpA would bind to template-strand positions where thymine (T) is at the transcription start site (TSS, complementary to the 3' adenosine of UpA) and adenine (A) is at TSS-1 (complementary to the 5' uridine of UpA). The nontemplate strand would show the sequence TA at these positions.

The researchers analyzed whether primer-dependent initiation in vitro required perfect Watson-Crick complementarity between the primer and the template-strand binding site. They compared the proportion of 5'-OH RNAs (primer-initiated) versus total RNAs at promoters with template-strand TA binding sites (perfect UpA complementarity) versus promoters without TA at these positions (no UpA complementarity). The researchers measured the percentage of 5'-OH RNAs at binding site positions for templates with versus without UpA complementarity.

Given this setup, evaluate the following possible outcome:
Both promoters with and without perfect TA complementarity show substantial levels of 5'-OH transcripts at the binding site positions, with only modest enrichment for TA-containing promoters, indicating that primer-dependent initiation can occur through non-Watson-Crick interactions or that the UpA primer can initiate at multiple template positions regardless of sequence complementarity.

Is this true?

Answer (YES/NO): NO